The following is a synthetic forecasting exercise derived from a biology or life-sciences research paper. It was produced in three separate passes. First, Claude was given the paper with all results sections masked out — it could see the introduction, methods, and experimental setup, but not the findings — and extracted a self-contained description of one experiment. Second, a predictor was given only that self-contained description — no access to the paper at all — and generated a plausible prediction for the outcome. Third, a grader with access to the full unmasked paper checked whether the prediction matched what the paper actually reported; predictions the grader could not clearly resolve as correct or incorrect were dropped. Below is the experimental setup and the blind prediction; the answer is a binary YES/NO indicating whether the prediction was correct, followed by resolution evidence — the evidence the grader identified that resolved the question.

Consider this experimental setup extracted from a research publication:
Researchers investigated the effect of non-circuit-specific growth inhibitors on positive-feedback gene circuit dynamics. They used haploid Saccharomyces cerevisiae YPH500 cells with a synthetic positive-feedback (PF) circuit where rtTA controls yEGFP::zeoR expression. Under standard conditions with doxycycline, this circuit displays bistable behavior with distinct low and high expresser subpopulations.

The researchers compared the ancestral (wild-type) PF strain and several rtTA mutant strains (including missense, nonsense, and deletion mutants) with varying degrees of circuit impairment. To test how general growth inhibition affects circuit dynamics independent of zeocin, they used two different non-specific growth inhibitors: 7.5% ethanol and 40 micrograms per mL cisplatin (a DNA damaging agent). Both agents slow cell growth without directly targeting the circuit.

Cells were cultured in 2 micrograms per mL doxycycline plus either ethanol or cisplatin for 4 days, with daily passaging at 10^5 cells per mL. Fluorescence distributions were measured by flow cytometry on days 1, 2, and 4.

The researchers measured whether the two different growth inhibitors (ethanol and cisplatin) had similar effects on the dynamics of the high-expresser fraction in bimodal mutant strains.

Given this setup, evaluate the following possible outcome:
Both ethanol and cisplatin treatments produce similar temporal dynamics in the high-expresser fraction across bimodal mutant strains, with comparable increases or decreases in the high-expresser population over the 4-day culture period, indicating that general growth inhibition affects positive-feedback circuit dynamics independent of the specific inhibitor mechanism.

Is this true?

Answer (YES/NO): YES